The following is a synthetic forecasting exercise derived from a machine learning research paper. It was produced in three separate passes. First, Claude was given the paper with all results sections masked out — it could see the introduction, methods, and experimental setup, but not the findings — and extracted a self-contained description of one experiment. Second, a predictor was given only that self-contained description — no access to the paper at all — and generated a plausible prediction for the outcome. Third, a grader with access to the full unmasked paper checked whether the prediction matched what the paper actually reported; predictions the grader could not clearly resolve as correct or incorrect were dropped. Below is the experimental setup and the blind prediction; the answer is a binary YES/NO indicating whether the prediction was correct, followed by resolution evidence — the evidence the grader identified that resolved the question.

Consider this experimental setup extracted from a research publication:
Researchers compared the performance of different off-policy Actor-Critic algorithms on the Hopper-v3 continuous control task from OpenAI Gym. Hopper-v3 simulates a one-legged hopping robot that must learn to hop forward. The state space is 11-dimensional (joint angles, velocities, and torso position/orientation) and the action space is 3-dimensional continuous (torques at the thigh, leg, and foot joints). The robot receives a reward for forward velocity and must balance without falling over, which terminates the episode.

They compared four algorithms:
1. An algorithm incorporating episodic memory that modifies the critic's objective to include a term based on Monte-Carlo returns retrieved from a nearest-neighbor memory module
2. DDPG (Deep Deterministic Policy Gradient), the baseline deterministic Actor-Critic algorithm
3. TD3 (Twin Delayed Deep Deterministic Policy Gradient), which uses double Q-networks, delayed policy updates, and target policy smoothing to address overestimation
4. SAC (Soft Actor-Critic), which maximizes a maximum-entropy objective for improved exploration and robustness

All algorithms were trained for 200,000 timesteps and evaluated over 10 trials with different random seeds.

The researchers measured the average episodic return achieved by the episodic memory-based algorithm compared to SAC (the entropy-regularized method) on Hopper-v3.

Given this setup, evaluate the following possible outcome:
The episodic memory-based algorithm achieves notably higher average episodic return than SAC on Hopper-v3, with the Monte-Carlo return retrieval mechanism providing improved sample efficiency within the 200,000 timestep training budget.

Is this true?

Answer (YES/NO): NO